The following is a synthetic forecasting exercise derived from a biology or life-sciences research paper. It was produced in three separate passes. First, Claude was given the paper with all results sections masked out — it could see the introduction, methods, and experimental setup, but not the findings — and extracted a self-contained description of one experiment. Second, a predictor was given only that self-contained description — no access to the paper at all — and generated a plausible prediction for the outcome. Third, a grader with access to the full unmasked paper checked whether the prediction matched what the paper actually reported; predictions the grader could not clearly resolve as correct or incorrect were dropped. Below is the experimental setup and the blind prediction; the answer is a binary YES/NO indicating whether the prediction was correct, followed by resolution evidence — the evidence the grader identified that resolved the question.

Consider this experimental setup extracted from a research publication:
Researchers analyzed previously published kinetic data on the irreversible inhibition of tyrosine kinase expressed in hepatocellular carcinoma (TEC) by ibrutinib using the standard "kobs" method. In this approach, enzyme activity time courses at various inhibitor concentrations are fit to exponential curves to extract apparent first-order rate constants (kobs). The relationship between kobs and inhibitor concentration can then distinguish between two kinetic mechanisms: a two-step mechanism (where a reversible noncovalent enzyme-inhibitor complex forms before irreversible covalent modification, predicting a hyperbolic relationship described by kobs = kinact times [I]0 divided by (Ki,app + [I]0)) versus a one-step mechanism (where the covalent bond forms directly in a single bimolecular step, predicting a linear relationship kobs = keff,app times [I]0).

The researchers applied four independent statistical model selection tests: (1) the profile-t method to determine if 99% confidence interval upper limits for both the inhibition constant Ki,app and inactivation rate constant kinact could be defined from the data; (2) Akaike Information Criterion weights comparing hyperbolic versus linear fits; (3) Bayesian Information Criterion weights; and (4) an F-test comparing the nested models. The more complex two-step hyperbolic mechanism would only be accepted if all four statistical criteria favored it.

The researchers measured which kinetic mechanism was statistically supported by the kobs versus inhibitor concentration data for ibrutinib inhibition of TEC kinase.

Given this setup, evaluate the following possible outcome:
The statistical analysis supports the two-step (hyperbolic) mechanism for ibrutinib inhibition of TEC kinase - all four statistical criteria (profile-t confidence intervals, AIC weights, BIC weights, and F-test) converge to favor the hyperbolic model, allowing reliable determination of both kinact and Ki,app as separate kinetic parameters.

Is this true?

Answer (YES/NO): NO